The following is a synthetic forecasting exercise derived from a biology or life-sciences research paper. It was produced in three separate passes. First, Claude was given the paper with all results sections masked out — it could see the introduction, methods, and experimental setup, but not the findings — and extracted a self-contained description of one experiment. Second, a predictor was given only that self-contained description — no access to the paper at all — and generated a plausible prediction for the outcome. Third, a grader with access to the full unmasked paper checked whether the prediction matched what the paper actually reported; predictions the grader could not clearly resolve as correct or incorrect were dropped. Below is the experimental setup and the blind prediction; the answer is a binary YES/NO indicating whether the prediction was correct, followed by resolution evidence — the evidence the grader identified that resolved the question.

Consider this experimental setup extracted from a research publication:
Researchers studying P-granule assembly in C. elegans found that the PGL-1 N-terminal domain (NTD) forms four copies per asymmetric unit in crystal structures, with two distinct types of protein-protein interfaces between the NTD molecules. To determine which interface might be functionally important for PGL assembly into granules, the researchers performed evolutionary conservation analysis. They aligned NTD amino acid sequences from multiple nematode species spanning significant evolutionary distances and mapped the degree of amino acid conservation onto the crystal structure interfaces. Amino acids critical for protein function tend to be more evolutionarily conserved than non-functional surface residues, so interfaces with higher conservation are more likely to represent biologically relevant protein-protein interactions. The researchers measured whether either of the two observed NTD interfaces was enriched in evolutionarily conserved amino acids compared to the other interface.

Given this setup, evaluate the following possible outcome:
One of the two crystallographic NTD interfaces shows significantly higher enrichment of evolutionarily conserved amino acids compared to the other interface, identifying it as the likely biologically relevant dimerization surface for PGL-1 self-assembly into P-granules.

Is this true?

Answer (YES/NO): YES